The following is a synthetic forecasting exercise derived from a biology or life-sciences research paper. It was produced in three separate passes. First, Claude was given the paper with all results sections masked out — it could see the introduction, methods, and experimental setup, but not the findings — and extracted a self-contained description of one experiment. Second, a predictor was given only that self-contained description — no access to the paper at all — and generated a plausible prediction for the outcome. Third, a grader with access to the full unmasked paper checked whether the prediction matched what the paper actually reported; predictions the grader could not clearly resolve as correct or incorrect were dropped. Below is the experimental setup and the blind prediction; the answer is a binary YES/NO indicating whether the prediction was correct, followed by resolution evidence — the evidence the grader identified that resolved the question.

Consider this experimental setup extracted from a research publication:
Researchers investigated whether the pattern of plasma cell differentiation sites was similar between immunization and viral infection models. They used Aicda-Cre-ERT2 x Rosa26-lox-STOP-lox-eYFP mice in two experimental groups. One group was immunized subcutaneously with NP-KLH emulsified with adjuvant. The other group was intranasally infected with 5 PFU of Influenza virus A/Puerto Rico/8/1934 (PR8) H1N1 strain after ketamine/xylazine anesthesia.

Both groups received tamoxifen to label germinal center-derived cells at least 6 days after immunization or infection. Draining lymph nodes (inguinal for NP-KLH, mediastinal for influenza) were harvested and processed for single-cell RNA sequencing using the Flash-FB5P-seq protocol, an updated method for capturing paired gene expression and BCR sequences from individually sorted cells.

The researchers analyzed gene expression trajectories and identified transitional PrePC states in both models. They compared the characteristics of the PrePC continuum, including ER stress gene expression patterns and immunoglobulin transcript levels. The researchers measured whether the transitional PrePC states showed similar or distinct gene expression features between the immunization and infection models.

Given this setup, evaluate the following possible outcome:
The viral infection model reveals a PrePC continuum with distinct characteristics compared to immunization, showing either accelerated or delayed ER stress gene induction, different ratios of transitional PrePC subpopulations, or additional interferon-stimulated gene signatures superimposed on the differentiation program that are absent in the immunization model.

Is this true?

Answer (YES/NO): NO